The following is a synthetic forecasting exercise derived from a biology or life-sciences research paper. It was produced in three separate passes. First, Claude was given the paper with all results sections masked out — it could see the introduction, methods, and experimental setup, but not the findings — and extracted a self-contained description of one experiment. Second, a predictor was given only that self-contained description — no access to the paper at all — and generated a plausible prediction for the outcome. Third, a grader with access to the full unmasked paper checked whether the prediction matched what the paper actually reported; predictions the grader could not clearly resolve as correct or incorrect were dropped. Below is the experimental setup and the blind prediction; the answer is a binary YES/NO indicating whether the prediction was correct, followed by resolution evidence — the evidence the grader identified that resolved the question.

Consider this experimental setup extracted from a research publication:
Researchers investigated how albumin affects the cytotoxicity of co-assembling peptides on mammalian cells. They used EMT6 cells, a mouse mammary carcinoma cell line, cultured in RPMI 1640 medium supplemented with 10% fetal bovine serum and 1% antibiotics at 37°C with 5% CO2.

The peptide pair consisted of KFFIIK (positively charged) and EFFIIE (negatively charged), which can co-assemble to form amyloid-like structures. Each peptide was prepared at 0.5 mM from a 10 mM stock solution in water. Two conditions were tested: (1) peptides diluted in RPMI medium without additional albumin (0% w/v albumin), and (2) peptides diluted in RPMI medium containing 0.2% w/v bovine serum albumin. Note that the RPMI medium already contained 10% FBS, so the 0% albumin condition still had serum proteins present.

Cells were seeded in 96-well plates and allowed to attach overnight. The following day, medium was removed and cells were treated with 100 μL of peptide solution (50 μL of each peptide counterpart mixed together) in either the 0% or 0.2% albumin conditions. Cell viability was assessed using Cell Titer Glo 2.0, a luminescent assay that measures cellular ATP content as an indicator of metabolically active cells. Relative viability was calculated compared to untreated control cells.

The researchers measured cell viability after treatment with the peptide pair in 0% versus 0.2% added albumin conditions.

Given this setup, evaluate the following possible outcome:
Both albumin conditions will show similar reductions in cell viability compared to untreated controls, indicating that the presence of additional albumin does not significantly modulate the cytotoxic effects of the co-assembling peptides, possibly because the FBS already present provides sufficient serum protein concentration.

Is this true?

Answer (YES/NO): NO